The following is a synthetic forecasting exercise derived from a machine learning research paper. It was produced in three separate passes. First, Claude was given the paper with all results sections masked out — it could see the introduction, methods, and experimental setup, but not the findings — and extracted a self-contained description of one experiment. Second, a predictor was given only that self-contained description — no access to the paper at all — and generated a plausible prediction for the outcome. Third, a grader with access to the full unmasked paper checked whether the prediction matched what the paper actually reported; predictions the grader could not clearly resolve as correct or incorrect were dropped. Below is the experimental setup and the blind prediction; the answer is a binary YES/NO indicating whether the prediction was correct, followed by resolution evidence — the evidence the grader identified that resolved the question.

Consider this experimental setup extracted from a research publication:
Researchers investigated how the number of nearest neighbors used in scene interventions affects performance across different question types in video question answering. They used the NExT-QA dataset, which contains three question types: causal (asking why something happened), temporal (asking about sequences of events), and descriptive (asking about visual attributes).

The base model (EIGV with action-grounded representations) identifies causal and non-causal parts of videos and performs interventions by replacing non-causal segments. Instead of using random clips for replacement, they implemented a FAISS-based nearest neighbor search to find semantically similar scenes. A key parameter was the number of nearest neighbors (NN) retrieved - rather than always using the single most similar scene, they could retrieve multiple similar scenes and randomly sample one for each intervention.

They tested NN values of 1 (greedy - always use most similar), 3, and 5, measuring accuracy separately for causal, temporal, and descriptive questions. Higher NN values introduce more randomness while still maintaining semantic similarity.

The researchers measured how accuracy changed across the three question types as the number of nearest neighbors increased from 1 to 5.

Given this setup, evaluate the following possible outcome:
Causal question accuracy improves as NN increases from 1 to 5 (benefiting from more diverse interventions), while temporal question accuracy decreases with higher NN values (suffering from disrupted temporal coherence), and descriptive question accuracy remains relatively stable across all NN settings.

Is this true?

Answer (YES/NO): NO